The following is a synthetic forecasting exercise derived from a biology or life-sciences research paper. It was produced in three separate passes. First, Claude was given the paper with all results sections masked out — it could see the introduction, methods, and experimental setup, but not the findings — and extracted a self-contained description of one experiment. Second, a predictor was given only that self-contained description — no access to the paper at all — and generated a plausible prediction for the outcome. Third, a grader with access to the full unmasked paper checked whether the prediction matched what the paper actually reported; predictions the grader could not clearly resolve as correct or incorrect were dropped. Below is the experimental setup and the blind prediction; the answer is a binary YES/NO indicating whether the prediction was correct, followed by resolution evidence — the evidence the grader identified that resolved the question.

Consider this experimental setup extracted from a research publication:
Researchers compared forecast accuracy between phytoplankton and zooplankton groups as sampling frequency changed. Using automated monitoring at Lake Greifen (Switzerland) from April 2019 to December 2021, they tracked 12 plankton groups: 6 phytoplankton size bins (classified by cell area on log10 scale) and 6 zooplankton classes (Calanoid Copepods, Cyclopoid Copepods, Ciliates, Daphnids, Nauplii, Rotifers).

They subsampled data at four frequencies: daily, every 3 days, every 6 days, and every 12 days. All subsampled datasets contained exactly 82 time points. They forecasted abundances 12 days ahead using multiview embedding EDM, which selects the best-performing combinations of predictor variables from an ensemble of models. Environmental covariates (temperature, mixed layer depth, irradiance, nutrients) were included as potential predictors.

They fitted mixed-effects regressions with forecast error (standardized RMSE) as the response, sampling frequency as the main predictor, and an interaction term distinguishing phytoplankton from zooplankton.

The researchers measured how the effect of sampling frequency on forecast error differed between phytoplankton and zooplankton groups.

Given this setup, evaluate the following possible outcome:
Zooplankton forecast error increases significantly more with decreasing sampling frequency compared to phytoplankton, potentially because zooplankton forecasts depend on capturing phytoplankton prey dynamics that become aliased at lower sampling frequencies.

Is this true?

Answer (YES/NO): NO